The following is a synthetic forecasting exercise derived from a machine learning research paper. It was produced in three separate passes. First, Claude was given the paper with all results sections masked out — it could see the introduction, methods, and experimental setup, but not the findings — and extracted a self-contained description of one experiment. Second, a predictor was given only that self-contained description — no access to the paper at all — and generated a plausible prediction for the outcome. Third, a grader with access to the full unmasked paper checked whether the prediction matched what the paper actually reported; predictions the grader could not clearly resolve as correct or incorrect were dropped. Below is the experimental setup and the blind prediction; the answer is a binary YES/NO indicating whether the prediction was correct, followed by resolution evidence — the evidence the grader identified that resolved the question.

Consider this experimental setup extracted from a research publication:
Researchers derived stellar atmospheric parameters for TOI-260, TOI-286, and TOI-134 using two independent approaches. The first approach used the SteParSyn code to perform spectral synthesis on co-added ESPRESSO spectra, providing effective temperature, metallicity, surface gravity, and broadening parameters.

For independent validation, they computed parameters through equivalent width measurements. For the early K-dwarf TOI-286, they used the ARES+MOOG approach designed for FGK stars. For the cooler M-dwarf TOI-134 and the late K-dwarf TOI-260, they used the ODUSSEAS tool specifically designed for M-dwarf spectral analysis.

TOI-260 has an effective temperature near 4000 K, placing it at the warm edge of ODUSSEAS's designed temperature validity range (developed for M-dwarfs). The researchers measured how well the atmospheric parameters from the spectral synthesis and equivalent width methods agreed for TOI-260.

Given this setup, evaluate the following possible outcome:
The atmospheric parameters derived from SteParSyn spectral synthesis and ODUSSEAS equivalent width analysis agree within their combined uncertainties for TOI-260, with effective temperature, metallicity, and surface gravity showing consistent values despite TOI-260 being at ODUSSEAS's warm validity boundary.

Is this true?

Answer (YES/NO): NO